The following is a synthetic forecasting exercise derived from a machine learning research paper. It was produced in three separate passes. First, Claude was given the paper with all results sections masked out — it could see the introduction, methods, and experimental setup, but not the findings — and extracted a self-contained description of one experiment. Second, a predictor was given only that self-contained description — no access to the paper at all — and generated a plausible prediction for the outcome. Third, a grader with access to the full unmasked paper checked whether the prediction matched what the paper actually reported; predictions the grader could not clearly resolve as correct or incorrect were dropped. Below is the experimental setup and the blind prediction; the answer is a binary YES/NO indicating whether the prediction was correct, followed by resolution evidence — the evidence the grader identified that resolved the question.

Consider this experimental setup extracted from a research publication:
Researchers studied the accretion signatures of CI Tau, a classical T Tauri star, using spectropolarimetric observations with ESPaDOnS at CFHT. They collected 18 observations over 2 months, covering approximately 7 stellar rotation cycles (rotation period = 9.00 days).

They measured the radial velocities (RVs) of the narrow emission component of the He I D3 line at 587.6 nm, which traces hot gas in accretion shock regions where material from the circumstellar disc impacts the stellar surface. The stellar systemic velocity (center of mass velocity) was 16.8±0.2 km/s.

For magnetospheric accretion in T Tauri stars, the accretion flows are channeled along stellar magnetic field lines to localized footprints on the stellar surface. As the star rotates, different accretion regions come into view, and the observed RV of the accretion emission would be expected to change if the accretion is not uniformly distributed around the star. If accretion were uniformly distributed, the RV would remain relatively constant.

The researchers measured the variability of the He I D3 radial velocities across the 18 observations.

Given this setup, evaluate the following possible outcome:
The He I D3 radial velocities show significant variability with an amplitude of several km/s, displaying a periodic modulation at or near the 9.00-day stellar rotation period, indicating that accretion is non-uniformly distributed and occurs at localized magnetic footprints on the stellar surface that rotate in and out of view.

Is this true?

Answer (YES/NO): YES